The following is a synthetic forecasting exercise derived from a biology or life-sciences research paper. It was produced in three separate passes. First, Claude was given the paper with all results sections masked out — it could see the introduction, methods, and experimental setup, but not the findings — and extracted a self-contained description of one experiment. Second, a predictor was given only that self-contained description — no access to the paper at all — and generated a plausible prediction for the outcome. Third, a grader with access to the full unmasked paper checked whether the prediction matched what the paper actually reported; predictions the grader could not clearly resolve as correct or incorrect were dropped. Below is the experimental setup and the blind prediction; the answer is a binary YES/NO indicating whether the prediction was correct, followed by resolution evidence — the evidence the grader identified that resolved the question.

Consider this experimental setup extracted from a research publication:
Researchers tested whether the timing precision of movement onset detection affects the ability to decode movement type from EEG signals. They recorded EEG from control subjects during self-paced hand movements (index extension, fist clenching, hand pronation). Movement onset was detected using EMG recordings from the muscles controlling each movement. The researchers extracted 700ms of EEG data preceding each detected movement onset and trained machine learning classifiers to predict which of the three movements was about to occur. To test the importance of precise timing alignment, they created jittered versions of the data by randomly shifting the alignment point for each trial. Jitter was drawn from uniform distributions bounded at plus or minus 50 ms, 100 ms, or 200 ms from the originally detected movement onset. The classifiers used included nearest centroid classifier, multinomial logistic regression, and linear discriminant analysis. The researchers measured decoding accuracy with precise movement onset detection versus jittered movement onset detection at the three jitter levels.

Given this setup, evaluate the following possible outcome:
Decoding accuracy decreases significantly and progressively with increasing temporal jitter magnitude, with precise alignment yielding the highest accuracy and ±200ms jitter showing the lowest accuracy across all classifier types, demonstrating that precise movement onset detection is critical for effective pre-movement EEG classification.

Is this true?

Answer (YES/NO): NO